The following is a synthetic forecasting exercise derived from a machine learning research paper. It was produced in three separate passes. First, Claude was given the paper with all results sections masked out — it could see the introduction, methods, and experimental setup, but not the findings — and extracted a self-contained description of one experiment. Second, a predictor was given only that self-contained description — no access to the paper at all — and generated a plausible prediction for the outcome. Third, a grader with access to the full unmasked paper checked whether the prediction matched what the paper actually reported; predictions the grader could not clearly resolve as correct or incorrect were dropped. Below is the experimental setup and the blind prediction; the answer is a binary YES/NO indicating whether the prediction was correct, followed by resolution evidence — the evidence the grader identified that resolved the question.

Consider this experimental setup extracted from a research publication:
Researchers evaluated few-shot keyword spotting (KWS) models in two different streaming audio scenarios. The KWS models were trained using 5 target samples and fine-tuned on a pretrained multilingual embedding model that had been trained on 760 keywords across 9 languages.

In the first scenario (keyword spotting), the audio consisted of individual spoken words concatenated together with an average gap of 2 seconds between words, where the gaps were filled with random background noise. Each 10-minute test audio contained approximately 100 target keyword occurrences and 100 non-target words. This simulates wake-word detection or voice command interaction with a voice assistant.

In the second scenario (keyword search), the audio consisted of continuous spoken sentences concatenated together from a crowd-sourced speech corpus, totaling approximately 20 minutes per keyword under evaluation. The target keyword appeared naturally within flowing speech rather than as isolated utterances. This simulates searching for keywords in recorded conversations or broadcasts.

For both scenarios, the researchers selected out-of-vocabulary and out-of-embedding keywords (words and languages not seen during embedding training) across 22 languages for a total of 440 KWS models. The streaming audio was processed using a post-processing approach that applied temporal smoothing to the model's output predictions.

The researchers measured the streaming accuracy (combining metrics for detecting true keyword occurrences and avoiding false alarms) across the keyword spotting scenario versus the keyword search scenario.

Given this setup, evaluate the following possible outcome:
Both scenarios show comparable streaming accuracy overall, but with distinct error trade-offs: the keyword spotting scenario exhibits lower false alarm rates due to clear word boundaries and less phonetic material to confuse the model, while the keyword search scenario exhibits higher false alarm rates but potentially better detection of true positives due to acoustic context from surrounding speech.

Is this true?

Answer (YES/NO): NO